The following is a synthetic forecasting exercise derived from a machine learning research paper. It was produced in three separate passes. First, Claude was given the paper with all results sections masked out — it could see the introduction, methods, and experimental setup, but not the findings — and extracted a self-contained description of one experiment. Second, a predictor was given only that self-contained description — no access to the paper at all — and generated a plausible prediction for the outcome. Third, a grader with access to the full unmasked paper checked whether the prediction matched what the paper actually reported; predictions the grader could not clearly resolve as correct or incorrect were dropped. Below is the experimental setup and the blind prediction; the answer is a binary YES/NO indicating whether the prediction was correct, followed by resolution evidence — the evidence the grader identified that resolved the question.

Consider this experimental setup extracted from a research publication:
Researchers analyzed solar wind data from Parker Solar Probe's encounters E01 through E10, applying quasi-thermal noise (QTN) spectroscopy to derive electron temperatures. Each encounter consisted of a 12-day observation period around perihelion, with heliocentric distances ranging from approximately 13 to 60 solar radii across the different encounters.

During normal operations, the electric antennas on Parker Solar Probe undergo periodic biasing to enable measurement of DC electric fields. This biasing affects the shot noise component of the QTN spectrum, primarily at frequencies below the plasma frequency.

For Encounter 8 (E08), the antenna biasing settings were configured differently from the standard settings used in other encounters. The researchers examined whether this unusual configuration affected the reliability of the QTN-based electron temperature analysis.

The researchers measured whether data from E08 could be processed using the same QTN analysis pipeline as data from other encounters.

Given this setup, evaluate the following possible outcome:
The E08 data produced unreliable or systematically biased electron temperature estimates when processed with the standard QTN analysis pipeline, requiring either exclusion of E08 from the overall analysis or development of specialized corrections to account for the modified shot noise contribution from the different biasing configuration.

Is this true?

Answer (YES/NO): YES